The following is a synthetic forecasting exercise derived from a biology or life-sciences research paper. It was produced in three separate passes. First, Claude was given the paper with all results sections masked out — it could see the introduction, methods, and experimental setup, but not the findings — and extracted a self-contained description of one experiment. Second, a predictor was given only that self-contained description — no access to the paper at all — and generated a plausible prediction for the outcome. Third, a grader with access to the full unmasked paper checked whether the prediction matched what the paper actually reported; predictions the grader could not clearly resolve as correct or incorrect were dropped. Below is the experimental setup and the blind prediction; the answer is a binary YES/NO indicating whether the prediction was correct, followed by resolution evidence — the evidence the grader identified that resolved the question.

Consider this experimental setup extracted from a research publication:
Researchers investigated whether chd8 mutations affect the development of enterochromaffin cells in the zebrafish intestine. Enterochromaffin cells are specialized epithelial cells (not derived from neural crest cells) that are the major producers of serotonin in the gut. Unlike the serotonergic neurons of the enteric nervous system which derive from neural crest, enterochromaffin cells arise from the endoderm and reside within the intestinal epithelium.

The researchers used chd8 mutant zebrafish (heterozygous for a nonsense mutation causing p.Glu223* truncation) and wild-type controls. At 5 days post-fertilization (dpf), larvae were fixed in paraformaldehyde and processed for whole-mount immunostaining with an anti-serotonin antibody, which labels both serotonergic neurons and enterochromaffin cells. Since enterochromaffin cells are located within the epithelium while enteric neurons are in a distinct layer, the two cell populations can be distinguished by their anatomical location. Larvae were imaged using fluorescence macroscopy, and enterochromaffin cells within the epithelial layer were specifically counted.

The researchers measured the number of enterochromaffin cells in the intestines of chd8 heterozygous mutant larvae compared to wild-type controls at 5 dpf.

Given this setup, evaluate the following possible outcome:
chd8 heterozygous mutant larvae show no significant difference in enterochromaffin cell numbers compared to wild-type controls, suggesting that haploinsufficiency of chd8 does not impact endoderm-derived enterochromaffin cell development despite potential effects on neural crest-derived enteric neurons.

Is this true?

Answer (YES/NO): NO